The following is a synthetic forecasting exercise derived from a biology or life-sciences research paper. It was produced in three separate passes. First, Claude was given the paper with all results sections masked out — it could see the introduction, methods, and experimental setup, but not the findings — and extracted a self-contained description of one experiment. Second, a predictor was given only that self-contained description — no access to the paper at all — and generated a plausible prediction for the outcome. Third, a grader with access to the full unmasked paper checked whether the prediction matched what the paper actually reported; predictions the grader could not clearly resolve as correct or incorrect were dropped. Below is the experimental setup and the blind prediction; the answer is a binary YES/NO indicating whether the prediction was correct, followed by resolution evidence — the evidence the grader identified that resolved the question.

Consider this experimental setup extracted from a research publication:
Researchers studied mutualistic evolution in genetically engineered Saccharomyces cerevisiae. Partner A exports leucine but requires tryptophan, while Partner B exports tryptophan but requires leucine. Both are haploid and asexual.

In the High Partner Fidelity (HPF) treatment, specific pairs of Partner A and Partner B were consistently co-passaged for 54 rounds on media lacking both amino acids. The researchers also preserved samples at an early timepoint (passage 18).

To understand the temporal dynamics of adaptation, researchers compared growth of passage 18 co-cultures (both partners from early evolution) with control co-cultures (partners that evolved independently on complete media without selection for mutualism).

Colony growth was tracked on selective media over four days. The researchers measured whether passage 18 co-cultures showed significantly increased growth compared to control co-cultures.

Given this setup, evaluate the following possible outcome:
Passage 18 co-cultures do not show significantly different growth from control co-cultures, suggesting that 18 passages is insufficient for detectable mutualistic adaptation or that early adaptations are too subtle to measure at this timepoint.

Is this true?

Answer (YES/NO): YES